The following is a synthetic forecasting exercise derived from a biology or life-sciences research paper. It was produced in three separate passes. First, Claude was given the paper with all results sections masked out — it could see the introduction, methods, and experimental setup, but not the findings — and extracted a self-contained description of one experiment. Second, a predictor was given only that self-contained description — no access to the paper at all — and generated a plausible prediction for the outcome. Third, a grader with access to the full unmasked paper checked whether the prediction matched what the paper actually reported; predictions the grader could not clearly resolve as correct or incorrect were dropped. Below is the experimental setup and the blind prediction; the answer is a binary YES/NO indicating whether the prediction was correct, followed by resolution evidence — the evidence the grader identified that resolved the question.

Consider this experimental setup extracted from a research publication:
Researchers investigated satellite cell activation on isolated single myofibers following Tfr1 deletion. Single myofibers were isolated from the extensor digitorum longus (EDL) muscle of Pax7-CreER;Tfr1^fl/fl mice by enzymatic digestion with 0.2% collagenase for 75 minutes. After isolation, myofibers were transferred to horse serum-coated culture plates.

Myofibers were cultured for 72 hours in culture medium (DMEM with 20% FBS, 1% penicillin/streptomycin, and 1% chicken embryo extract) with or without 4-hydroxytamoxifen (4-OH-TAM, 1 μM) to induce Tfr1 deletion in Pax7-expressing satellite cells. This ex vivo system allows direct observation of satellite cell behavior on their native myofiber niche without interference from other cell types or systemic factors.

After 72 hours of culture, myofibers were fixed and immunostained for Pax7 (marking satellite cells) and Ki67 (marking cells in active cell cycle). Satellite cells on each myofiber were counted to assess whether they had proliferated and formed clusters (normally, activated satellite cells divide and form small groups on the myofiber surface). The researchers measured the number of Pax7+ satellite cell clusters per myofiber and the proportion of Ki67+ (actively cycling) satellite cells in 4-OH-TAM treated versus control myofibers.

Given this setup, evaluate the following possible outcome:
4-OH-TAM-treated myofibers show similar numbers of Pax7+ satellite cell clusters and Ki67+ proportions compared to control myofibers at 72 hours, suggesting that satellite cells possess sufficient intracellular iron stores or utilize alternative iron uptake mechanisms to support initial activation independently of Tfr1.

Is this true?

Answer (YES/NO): NO